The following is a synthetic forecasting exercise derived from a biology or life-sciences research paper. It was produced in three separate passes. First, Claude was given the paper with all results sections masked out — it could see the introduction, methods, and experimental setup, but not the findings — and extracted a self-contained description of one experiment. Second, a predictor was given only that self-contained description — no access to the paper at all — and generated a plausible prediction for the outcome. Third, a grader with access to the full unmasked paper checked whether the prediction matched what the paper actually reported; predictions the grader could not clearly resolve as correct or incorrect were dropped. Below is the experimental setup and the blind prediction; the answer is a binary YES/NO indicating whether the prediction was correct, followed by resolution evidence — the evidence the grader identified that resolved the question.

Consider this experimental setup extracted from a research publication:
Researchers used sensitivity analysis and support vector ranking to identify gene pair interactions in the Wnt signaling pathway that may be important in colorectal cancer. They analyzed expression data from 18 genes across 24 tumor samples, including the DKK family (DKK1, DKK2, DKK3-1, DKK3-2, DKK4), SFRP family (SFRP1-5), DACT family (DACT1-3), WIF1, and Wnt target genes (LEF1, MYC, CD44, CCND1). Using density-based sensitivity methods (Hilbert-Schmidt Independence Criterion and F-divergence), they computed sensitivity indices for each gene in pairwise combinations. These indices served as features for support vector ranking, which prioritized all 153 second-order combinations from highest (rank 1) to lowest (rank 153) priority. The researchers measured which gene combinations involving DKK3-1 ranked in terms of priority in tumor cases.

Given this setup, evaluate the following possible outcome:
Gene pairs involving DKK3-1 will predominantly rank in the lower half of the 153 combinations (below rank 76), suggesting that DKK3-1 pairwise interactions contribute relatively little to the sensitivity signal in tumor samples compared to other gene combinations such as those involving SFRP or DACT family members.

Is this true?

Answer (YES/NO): YES